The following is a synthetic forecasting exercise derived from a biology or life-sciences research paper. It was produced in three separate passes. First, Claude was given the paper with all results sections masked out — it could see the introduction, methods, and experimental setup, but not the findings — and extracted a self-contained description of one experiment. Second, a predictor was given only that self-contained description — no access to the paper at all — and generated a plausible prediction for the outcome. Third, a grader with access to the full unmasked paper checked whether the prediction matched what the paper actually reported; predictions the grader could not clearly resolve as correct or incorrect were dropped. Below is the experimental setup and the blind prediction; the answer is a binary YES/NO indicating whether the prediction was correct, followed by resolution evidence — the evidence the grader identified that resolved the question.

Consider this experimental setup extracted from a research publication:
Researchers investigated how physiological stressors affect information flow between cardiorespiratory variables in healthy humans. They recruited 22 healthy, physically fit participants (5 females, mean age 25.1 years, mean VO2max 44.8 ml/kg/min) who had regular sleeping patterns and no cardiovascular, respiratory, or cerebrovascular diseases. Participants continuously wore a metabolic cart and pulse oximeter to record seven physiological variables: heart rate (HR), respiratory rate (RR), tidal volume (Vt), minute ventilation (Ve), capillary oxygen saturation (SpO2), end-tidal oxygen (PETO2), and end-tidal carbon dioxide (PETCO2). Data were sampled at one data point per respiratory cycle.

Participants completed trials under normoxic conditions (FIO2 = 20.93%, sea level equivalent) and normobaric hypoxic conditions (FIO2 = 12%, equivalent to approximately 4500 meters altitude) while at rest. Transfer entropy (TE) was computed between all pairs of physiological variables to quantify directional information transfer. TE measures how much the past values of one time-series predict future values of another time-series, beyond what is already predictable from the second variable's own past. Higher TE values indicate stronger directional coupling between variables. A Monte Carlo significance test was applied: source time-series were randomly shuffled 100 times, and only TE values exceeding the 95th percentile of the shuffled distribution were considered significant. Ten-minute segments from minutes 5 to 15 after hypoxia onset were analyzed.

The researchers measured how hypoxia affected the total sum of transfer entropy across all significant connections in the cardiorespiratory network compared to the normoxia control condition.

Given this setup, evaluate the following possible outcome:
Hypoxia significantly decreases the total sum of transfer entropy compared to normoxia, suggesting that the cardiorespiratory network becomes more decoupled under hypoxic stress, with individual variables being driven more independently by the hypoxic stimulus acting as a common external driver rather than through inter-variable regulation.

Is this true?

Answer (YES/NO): NO